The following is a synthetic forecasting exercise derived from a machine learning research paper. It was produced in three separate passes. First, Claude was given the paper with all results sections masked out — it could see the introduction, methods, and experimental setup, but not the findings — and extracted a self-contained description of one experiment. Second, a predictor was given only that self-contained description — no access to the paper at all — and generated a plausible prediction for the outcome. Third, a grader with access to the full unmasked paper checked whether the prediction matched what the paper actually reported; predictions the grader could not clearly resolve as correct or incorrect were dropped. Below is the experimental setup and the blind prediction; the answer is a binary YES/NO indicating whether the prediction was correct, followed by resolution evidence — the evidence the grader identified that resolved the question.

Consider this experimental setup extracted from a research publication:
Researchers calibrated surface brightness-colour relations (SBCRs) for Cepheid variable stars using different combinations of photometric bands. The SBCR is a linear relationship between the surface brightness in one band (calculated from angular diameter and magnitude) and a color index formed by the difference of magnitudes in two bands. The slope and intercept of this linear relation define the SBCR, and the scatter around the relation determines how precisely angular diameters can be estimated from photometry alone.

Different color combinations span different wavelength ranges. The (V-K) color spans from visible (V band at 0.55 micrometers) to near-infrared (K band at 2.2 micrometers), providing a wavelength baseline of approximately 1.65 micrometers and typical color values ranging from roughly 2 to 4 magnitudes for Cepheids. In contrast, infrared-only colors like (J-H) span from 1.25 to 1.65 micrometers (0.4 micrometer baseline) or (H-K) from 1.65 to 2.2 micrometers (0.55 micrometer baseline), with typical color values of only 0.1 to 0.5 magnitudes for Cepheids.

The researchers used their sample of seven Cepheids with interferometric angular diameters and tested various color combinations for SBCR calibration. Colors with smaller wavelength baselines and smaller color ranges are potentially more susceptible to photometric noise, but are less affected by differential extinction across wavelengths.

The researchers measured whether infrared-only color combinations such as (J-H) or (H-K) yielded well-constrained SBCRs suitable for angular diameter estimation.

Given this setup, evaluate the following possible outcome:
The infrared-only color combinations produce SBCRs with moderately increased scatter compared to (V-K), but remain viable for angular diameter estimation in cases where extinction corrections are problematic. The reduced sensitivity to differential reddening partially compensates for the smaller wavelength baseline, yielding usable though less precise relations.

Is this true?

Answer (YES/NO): NO